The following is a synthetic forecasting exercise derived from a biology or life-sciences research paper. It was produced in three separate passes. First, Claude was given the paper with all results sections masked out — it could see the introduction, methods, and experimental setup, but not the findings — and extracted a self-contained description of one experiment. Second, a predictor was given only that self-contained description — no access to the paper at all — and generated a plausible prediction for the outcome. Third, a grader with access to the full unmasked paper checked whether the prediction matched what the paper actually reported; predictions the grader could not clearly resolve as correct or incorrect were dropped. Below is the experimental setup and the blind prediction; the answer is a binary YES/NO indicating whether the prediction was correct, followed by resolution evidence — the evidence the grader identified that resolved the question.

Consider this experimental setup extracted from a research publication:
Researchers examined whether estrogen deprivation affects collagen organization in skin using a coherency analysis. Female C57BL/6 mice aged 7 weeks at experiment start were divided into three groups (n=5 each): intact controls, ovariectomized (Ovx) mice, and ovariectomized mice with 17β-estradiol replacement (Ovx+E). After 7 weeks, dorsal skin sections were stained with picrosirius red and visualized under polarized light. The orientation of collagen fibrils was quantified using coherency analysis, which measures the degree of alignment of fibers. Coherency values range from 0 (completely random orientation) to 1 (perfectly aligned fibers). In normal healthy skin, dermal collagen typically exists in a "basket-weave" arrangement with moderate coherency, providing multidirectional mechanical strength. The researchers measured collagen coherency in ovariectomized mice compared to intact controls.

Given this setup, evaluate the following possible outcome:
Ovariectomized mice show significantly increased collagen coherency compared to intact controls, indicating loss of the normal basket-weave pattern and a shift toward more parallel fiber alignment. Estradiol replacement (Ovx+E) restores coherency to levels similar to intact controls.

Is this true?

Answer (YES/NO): NO